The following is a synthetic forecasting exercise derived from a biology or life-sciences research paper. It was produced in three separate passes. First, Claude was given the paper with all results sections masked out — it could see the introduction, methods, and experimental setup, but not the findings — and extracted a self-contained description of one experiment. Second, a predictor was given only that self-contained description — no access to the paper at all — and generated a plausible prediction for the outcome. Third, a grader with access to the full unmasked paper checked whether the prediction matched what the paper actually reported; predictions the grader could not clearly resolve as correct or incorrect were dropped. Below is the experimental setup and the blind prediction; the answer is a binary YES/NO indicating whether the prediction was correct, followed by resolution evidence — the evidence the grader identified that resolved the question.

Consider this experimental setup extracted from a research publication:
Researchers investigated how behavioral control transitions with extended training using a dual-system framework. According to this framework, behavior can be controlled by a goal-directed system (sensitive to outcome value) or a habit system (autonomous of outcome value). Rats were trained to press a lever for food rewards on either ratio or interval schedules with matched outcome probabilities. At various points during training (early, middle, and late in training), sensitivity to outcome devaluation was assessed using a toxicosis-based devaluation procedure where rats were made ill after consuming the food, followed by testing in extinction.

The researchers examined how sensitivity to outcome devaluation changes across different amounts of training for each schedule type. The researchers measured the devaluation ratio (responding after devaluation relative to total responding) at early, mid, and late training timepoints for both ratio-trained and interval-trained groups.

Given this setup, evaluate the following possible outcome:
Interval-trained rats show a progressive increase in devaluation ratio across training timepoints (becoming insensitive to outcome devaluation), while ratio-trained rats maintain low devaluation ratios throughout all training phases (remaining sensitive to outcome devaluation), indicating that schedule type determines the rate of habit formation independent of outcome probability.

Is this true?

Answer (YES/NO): NO